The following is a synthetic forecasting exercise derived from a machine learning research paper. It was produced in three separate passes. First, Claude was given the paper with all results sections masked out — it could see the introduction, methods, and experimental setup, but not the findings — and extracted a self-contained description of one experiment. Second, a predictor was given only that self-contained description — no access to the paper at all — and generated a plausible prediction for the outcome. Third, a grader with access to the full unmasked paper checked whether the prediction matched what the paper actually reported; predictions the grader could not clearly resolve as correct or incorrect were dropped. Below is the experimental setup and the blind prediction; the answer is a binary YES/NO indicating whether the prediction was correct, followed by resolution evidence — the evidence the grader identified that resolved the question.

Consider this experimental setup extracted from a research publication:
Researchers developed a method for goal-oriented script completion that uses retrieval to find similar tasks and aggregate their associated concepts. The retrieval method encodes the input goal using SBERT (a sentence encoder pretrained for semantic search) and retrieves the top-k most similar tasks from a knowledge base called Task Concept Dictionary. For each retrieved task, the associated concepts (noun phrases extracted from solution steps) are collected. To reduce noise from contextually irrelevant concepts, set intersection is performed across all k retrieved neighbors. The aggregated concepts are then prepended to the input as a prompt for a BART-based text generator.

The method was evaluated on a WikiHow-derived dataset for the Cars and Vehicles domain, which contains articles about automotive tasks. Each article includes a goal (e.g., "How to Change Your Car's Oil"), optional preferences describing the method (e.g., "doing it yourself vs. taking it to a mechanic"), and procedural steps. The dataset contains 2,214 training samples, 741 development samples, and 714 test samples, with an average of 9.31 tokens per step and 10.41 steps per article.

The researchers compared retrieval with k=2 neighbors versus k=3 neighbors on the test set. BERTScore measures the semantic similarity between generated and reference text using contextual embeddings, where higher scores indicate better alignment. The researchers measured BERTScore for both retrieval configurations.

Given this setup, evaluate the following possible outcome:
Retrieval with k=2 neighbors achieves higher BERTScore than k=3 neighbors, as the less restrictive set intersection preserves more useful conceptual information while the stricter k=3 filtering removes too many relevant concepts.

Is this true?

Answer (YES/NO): YES